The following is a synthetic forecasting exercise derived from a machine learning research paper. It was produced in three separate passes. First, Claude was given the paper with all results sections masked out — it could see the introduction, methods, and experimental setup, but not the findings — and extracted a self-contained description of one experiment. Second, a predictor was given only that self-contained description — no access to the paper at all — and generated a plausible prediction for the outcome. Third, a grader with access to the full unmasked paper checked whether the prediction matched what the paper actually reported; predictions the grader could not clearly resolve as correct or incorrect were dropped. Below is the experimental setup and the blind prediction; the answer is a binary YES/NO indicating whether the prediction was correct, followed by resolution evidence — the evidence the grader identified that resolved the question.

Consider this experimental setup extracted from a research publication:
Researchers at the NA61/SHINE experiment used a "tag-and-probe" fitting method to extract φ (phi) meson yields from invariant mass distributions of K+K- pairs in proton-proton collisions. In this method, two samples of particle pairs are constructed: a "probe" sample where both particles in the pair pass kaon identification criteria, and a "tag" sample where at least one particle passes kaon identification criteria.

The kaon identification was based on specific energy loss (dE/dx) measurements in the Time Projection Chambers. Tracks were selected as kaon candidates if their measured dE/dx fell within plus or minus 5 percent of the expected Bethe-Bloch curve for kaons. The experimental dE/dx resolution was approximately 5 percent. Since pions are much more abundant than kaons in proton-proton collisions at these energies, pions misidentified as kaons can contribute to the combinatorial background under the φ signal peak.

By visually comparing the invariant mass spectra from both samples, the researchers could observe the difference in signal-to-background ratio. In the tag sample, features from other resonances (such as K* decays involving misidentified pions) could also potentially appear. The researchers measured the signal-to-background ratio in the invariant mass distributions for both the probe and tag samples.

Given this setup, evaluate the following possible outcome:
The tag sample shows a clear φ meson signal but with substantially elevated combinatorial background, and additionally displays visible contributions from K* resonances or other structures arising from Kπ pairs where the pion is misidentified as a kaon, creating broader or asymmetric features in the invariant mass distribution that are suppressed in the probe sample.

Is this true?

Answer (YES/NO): YES